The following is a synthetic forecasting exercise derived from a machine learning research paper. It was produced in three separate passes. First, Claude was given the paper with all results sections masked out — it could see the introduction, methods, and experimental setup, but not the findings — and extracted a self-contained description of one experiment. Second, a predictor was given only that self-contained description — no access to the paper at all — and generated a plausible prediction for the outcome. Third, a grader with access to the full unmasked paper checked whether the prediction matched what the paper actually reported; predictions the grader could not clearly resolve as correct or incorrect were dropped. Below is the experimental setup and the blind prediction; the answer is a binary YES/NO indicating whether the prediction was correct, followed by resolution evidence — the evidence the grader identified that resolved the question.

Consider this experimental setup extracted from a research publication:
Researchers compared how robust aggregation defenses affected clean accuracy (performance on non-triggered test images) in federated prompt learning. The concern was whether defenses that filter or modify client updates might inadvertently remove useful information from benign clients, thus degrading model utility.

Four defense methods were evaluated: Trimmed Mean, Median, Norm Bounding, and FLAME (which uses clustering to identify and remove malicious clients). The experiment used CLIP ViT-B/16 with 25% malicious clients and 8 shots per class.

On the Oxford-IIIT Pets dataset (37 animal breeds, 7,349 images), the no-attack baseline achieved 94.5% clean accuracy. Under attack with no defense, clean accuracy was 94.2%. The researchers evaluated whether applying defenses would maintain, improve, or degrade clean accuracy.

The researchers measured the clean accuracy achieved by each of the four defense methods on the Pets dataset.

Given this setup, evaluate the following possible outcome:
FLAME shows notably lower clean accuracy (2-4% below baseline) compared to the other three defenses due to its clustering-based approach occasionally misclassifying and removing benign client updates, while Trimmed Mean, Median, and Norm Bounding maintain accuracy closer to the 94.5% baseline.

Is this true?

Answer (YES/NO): NO